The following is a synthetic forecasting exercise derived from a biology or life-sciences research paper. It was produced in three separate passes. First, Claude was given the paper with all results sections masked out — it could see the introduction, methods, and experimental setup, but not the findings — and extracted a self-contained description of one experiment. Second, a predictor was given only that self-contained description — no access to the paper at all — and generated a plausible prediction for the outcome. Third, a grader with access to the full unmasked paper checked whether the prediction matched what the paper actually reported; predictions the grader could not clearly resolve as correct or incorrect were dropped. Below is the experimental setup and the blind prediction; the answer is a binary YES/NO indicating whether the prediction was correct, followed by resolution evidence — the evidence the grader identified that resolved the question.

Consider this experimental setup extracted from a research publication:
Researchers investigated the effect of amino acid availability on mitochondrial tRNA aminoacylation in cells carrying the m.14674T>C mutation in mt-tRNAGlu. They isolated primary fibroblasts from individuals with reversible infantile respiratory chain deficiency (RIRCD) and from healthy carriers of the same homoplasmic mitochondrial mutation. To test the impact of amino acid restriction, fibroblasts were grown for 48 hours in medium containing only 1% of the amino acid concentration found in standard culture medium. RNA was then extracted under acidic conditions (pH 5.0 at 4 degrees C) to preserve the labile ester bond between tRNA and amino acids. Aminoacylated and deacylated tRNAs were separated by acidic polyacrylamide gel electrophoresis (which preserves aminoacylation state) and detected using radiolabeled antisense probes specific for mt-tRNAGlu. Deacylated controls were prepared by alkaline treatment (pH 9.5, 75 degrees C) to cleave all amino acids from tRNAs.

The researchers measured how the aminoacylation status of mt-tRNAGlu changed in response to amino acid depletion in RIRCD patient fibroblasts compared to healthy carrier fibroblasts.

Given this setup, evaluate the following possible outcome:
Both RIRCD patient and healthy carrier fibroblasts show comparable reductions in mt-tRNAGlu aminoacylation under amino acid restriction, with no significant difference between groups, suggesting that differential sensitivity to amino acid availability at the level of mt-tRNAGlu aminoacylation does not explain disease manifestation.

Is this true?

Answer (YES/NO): YES